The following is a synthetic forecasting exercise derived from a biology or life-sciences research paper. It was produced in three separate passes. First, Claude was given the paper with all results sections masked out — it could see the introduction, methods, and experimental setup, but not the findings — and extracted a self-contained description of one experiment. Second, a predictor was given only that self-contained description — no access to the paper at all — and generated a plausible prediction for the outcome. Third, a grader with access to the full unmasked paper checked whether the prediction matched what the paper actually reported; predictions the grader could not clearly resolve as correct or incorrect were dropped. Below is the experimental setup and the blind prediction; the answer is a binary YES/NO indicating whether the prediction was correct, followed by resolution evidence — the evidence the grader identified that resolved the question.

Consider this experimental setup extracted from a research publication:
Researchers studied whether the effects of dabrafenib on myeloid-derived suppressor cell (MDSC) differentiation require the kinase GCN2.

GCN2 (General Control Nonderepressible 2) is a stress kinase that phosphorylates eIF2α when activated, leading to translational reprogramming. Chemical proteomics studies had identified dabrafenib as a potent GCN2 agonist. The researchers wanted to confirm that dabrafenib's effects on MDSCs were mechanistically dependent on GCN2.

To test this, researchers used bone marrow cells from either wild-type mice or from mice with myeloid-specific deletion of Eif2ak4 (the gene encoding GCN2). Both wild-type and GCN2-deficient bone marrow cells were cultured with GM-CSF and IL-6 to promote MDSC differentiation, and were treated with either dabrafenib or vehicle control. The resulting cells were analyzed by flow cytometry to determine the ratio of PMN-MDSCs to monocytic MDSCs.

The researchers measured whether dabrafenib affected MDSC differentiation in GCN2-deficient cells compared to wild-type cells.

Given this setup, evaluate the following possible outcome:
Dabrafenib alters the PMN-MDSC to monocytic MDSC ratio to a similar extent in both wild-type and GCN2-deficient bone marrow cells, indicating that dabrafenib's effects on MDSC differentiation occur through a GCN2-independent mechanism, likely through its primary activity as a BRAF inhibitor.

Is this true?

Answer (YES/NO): NO